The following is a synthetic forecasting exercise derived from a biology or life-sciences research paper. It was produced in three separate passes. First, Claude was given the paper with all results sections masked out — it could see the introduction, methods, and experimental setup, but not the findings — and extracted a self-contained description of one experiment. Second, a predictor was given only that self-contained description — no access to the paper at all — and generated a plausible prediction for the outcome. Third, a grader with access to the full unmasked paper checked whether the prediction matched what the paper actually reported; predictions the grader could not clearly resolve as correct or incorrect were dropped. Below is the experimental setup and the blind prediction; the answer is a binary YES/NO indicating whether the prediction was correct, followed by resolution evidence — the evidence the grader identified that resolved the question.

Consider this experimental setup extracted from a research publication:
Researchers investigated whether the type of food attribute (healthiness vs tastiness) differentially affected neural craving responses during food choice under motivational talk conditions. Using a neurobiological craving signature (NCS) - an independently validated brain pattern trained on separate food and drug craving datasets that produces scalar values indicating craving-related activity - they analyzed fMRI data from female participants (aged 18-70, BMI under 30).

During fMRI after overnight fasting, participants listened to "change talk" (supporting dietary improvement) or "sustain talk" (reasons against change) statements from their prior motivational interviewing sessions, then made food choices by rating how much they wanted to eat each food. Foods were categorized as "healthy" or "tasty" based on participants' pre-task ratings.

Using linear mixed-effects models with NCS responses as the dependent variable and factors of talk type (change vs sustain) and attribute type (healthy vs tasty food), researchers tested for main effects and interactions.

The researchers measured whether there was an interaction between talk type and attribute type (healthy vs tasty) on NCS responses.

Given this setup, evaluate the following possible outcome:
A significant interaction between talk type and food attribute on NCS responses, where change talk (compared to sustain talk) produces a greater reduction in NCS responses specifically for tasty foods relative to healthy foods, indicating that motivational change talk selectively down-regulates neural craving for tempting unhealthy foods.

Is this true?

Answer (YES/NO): YES